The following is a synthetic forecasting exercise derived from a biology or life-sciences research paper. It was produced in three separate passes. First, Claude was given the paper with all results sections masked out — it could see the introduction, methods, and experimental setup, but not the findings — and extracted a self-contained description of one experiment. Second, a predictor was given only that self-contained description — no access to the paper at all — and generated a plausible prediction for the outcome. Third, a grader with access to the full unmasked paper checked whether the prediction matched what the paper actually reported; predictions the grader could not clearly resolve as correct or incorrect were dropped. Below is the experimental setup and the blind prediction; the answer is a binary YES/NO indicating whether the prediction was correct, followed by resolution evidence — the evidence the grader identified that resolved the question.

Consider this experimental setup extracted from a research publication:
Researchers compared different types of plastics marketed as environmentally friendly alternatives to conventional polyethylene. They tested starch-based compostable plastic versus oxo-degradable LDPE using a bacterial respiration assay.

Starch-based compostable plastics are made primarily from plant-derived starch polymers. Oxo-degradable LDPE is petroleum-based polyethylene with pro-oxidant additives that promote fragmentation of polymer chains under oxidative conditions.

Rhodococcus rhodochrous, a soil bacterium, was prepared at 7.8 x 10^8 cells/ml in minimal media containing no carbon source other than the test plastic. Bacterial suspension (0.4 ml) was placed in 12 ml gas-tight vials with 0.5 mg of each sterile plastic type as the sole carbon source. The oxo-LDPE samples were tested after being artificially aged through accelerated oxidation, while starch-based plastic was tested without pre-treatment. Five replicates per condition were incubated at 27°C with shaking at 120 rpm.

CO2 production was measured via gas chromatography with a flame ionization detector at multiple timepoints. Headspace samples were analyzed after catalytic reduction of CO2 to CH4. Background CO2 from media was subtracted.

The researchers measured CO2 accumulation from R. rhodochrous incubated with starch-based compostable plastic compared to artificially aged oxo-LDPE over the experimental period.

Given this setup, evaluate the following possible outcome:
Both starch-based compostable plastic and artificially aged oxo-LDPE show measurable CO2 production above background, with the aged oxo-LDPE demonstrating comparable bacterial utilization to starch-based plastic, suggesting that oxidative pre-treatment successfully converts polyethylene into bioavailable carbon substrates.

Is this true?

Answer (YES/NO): NO